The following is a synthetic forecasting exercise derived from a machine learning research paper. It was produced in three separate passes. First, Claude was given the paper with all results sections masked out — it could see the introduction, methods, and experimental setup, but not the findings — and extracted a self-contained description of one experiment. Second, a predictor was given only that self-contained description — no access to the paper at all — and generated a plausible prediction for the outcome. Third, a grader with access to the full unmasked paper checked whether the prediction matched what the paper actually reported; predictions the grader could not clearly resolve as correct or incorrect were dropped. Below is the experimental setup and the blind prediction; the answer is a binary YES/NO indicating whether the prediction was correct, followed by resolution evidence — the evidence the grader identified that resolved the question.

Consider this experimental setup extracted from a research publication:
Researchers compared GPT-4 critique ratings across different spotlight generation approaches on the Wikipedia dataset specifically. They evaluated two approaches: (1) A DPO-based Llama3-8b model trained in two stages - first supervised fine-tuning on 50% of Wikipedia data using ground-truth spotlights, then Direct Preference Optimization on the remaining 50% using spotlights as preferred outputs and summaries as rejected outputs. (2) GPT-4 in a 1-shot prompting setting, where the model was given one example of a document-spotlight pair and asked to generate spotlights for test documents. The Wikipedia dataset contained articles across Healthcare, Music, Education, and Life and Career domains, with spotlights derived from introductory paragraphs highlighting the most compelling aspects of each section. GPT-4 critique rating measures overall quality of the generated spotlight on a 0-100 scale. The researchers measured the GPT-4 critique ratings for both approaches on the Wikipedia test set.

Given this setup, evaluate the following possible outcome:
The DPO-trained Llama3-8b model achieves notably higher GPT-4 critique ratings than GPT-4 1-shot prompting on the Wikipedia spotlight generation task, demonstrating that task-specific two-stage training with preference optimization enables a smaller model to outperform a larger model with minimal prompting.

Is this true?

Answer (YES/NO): NO